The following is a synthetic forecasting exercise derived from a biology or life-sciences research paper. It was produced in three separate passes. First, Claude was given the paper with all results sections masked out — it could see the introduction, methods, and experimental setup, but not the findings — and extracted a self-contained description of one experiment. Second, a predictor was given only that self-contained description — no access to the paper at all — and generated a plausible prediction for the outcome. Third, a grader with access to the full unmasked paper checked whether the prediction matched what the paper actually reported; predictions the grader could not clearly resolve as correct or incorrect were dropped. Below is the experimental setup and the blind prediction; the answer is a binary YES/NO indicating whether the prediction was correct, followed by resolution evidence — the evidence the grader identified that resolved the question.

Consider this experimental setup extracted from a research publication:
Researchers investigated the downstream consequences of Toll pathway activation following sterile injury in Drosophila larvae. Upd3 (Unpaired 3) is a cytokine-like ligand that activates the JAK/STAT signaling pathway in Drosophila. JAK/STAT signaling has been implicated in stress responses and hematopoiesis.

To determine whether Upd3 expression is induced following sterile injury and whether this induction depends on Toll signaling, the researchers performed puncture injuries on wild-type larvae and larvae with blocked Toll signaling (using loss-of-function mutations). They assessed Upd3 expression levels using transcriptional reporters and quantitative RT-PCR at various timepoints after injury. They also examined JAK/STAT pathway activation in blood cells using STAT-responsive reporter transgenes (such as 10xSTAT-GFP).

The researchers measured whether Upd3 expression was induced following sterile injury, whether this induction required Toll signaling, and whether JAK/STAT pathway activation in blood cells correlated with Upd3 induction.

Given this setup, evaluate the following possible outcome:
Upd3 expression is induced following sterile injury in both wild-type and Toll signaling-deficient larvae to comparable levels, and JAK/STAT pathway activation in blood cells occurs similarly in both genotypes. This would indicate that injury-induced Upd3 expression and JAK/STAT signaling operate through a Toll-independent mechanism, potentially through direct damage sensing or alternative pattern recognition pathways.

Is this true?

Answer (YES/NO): NO